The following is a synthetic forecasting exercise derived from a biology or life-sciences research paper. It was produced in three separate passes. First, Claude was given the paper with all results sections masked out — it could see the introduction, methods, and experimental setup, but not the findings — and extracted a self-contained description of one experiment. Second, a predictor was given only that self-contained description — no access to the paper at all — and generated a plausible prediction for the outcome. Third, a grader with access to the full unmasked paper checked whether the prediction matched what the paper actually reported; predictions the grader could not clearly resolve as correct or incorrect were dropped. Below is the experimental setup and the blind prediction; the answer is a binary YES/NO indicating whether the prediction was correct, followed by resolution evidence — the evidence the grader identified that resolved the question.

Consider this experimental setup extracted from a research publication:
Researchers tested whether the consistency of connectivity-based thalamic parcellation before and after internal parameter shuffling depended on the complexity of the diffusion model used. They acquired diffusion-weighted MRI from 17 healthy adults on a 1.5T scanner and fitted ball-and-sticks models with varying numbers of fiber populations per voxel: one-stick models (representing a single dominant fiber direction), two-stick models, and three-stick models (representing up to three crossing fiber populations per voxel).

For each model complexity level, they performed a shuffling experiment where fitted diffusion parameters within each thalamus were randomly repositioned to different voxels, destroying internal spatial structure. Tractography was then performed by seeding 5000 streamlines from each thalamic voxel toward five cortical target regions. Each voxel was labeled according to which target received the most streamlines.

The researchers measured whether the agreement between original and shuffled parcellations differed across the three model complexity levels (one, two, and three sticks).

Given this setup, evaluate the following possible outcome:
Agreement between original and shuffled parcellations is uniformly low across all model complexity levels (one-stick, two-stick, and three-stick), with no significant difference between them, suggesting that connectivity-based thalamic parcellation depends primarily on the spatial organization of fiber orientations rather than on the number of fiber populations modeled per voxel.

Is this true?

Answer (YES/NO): NO